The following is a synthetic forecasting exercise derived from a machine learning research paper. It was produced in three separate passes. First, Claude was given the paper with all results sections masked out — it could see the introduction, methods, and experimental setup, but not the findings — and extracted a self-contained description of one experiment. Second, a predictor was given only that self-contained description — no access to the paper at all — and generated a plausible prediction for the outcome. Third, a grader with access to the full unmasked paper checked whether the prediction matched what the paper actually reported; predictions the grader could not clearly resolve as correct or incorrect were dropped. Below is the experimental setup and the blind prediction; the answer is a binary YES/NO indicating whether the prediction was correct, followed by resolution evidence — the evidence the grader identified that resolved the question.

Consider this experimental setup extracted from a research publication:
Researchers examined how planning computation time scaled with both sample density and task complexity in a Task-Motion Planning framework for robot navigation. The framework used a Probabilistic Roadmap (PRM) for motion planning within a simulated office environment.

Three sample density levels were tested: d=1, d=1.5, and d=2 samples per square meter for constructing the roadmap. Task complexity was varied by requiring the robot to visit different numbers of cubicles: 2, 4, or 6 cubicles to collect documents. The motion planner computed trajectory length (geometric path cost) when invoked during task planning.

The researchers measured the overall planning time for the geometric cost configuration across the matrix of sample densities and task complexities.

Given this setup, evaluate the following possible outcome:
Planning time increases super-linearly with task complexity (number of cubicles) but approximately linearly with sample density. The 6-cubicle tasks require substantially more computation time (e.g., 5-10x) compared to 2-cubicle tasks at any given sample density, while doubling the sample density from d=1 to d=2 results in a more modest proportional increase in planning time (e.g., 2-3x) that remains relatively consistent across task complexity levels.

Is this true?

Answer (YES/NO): NO